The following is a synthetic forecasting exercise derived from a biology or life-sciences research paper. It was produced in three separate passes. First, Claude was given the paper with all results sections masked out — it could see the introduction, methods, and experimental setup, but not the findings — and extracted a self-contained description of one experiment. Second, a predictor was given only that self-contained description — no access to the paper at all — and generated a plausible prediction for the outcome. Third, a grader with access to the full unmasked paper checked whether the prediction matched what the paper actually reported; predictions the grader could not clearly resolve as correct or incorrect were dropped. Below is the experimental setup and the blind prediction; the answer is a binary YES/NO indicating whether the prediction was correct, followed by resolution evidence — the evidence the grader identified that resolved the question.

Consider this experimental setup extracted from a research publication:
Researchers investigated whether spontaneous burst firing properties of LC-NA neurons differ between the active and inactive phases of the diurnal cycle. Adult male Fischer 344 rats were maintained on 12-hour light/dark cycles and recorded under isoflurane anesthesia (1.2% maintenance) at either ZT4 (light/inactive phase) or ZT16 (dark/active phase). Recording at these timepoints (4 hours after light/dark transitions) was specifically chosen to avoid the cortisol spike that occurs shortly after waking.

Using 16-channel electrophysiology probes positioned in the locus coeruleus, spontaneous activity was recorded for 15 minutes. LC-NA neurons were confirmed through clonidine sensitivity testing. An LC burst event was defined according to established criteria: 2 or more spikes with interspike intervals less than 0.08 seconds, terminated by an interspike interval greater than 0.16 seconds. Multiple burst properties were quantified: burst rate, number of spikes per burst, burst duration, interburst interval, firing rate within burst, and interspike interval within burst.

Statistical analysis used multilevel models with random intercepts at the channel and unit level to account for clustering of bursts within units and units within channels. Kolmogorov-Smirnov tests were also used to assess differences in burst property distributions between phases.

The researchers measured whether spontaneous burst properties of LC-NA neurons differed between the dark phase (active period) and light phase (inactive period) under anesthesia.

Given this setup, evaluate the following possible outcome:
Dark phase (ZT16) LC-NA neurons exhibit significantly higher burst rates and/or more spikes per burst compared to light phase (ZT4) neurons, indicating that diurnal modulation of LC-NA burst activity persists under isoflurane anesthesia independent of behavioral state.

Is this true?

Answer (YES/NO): YES